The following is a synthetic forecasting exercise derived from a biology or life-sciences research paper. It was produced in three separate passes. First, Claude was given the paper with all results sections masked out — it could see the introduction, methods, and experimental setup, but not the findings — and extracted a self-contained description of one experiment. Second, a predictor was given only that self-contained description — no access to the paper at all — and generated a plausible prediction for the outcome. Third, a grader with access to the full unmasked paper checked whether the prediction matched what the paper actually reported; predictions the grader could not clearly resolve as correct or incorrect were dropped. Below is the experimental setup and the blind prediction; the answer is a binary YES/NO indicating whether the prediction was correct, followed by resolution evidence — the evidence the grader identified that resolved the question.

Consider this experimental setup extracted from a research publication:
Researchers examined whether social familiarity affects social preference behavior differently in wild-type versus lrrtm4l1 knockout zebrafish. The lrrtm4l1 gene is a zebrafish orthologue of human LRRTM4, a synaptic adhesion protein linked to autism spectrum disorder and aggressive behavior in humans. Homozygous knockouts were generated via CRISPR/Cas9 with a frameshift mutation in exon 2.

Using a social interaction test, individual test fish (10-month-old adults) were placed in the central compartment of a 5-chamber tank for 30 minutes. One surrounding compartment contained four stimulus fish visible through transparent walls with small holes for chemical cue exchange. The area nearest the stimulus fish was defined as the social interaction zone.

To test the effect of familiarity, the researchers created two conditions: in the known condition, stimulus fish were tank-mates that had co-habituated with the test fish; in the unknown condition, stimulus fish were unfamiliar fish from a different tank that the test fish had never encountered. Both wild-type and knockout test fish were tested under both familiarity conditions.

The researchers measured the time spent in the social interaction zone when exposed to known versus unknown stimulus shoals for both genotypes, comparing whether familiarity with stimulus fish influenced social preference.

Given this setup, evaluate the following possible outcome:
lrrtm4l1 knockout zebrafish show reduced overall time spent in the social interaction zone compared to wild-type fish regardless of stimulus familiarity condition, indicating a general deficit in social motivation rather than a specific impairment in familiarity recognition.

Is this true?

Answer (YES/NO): NO